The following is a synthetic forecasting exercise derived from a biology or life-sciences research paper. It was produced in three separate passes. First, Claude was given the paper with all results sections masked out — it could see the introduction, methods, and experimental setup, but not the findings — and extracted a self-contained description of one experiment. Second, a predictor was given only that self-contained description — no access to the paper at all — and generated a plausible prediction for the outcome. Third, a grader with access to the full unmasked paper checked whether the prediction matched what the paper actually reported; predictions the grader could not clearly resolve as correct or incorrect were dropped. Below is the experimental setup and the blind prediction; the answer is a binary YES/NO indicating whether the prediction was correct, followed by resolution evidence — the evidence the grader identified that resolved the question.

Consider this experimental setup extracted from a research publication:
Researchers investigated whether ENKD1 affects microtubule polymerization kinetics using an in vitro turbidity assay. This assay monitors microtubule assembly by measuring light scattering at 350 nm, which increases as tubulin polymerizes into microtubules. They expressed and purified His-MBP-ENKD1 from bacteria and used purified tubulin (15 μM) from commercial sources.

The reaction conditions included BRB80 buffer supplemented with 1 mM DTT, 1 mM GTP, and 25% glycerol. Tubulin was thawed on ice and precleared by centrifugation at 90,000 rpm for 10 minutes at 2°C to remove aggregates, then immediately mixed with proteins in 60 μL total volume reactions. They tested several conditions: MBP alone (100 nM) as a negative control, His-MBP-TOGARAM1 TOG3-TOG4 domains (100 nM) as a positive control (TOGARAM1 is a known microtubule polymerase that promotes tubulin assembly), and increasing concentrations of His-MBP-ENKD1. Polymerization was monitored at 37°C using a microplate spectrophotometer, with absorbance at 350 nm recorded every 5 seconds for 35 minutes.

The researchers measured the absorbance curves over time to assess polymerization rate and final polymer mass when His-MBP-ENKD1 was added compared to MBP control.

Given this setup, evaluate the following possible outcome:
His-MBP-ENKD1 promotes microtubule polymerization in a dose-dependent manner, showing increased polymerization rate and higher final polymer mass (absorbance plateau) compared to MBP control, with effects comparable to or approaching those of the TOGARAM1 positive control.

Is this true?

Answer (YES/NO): YES